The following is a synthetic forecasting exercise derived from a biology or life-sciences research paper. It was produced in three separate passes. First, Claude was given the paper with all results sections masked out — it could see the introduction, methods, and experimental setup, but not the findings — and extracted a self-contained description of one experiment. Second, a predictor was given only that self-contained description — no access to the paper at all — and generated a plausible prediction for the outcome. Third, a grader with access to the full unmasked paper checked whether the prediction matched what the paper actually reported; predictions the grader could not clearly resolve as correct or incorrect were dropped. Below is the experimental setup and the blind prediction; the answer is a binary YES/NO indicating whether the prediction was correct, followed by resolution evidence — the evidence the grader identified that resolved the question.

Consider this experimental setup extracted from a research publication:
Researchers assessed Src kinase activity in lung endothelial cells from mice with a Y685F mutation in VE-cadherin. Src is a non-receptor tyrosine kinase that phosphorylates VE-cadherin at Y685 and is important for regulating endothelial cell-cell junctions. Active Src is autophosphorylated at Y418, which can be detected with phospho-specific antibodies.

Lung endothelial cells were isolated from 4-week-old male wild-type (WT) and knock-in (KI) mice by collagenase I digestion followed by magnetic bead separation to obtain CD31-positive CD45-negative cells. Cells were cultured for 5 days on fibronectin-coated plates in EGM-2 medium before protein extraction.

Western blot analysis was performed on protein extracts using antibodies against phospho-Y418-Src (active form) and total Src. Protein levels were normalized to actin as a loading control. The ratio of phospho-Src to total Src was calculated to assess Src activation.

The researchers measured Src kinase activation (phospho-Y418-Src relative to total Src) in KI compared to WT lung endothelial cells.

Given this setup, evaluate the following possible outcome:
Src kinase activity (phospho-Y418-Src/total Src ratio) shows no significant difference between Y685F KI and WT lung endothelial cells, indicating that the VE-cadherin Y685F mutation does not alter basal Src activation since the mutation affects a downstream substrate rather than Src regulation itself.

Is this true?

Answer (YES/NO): NO